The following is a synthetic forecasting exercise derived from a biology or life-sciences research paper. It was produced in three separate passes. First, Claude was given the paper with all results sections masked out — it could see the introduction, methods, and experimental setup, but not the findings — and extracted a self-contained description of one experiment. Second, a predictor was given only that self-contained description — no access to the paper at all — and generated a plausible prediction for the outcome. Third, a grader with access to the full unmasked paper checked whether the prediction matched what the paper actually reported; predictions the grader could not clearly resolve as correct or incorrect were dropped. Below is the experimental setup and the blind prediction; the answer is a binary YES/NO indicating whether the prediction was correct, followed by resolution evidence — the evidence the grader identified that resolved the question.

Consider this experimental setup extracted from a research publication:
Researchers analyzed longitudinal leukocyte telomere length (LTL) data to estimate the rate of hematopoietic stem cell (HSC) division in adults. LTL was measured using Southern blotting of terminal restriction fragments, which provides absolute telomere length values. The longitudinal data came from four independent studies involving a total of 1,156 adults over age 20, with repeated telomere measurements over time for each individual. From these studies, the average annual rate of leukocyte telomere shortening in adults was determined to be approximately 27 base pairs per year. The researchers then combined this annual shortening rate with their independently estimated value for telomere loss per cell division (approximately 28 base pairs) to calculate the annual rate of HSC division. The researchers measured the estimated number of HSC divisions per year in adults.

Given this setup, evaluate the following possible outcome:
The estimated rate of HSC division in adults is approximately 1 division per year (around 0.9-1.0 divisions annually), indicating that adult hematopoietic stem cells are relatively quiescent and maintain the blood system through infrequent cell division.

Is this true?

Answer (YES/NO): YES